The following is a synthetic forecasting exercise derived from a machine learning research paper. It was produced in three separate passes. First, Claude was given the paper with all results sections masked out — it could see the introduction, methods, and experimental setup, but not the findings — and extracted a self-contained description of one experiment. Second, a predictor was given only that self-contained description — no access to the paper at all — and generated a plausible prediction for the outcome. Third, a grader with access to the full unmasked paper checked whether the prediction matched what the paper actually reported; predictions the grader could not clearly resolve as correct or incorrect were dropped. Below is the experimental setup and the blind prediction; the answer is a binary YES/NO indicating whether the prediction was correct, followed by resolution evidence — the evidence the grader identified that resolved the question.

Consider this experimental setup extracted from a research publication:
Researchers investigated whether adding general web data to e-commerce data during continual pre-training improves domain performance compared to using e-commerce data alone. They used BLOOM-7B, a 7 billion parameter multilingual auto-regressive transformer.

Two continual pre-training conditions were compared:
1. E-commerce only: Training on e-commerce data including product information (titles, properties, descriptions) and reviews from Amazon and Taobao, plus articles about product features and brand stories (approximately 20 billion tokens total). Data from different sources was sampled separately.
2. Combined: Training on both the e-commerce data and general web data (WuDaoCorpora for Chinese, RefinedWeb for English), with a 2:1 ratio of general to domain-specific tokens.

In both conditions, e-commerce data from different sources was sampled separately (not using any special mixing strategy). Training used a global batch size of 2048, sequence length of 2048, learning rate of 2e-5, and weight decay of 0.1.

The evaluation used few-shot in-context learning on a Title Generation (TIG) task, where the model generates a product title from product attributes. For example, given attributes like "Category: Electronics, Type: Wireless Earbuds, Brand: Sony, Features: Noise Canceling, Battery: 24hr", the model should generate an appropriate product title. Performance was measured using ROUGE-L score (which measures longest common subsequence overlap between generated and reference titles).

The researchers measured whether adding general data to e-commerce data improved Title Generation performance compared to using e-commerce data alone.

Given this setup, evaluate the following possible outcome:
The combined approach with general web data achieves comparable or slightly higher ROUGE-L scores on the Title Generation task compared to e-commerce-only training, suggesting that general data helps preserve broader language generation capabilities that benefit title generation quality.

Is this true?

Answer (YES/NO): YES